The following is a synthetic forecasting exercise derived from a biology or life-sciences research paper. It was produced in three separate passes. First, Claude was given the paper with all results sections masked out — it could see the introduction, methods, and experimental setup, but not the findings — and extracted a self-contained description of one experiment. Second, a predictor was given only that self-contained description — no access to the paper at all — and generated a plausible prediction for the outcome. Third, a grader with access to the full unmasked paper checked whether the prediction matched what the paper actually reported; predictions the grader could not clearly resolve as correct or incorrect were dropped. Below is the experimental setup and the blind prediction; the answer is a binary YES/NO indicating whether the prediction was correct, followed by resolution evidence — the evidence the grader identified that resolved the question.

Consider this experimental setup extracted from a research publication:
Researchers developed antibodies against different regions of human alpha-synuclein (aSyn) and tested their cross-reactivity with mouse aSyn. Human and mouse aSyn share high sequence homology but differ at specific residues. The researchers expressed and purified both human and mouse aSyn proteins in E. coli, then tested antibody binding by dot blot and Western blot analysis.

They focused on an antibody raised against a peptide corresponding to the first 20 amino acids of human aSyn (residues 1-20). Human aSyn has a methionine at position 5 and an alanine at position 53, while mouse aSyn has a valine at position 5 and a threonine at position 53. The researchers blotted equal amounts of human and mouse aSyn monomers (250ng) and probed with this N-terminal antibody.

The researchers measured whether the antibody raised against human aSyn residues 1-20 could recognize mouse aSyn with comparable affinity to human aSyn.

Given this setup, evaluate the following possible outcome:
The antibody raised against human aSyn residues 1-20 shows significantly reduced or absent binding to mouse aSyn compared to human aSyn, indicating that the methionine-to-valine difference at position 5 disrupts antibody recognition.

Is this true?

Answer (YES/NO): NO